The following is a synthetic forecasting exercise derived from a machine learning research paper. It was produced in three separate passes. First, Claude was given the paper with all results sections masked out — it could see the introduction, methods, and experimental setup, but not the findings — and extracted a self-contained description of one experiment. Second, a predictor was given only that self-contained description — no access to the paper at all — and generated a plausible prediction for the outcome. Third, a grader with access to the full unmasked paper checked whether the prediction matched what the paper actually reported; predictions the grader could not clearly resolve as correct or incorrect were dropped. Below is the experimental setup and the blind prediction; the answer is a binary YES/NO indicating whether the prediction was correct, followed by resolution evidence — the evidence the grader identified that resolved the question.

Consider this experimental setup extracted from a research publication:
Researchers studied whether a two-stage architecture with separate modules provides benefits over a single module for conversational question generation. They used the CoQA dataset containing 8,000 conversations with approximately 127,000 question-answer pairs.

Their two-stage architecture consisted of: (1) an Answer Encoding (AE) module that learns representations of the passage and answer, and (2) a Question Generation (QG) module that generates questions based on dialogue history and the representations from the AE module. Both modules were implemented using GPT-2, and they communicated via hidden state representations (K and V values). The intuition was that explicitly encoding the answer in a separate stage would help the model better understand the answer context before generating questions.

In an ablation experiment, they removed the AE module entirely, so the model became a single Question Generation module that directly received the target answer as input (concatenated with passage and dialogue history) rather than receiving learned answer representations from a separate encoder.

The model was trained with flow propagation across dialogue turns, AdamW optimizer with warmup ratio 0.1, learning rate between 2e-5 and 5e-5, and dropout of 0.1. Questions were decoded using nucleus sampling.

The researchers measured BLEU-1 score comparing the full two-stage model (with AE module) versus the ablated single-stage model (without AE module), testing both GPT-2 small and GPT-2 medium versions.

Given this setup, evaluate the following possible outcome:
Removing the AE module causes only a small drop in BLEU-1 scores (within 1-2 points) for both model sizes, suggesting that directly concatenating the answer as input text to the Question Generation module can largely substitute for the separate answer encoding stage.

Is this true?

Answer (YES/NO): NO